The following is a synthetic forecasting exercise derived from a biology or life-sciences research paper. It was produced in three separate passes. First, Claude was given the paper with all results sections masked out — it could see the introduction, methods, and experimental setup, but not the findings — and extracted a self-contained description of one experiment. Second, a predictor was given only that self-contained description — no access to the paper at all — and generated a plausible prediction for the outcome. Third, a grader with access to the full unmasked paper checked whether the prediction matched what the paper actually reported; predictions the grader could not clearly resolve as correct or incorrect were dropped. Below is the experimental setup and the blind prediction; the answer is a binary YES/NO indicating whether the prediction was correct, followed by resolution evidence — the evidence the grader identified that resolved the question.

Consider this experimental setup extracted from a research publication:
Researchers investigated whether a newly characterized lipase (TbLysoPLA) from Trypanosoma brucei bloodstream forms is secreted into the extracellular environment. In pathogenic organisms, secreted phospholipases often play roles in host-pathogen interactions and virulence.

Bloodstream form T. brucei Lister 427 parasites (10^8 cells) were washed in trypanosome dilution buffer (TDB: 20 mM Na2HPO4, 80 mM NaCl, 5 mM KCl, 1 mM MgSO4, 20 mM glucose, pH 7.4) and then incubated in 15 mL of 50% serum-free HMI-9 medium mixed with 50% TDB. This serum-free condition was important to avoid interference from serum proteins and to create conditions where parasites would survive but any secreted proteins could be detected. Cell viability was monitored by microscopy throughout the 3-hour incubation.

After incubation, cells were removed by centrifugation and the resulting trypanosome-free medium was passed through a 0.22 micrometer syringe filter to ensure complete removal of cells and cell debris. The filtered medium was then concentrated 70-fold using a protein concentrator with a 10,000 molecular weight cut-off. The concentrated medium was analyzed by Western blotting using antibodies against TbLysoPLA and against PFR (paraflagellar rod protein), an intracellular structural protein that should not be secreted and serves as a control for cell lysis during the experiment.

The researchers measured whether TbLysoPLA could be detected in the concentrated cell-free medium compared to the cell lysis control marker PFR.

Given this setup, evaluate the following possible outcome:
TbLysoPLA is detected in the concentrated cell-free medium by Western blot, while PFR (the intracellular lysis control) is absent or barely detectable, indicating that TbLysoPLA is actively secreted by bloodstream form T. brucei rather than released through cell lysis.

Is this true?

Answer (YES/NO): NO